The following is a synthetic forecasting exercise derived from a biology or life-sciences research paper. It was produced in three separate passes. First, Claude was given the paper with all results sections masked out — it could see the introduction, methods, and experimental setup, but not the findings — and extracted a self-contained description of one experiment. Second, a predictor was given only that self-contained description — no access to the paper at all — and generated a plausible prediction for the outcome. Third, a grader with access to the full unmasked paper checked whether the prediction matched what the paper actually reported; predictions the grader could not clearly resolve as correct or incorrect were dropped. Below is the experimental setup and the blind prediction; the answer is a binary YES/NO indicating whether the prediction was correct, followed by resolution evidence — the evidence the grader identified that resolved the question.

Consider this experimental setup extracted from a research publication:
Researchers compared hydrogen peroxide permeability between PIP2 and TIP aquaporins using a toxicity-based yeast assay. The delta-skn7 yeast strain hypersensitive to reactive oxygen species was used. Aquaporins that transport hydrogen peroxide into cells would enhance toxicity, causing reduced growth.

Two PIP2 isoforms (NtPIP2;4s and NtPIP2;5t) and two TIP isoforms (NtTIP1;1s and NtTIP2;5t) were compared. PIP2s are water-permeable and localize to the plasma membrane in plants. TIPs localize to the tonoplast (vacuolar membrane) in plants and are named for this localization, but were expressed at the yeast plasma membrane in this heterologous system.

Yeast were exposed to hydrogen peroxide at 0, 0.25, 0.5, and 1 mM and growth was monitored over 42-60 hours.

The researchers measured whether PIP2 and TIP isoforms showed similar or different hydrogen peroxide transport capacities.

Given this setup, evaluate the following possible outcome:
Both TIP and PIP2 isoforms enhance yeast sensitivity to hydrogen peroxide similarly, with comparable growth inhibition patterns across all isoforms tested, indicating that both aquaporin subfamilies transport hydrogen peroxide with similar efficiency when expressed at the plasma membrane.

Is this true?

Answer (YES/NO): NO